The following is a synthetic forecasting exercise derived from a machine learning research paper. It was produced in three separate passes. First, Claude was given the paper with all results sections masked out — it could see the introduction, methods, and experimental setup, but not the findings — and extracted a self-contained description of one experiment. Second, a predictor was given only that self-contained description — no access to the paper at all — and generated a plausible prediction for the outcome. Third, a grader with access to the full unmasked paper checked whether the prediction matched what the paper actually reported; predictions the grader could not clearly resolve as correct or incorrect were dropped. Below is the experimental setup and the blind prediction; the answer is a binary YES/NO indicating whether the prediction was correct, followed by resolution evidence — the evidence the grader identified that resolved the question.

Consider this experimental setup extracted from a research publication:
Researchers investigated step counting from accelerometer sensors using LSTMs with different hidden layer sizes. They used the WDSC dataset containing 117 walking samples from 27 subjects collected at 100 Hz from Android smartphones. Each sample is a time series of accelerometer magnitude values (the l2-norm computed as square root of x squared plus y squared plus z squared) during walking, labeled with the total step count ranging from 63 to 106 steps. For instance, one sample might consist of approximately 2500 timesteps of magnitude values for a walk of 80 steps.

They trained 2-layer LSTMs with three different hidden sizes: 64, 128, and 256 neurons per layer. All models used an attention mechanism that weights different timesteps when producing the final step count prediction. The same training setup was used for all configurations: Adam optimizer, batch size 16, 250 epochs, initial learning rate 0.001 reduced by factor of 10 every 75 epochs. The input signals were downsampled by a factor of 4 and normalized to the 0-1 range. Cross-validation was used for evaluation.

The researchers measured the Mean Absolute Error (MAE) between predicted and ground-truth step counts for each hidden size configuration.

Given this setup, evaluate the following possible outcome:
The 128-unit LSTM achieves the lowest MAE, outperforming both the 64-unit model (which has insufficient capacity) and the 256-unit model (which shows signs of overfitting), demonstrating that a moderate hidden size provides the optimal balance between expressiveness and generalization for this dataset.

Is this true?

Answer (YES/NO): YES